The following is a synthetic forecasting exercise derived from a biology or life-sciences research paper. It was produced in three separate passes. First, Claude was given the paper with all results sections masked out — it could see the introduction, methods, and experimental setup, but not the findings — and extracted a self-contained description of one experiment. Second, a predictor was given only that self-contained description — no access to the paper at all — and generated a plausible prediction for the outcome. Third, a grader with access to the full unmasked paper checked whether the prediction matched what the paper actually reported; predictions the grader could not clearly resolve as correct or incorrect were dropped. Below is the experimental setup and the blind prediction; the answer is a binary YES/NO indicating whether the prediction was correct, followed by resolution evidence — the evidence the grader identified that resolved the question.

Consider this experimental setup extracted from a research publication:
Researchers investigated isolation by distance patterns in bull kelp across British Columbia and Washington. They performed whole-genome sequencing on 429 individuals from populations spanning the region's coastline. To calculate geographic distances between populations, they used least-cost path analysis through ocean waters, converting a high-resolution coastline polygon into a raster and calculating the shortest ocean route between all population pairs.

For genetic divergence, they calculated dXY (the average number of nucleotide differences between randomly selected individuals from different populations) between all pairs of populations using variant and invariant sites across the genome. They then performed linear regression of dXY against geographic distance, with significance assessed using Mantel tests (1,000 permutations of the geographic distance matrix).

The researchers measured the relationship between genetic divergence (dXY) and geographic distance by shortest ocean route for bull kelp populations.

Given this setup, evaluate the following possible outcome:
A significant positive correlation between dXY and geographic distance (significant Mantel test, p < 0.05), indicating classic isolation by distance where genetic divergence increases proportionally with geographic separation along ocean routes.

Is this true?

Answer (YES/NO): YES